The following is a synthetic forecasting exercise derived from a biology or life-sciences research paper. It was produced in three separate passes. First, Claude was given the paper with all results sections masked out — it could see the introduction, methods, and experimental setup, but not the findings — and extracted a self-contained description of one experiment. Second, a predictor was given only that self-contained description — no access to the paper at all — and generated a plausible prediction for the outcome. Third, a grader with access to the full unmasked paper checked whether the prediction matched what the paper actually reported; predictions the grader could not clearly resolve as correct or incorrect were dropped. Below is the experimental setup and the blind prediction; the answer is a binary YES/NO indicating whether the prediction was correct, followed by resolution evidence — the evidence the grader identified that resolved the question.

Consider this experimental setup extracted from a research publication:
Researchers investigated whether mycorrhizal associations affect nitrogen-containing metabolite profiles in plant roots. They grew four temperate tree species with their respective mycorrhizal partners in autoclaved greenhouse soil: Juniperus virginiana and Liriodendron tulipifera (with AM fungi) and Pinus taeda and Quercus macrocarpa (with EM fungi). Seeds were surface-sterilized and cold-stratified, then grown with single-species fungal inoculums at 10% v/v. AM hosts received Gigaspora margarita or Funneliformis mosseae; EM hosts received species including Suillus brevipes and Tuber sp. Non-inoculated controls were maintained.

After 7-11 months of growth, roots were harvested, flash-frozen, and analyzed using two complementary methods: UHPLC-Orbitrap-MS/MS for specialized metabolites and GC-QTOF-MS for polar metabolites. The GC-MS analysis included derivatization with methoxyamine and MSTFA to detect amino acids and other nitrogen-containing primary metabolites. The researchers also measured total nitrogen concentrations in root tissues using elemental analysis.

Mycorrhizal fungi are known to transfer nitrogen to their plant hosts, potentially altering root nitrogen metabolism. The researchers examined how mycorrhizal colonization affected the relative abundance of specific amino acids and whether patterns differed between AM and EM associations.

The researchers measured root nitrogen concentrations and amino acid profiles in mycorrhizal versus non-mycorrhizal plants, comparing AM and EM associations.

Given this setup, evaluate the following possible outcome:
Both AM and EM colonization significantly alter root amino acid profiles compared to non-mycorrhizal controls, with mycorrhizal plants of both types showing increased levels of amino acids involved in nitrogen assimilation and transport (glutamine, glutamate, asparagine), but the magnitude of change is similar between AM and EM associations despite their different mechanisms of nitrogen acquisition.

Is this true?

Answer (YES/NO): NO